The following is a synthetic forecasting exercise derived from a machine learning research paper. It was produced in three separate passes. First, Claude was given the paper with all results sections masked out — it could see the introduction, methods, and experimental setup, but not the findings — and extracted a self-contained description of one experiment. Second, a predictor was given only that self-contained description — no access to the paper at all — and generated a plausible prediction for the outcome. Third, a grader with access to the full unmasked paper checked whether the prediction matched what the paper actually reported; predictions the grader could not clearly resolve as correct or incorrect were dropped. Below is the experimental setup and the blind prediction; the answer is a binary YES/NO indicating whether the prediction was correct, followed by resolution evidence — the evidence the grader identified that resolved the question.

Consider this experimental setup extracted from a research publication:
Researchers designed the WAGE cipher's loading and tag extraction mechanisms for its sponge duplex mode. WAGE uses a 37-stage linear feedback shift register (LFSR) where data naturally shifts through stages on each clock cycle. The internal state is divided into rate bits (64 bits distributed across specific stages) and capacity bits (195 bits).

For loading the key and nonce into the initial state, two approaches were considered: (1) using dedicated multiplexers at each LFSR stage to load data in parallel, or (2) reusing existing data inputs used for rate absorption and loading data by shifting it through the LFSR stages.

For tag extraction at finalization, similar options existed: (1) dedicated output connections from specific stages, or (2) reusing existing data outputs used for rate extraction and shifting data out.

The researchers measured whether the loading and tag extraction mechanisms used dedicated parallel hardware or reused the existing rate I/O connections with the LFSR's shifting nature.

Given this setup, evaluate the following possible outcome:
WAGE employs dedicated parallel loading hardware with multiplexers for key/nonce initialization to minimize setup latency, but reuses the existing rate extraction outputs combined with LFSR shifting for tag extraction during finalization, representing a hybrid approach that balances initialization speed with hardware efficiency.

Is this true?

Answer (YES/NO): NO